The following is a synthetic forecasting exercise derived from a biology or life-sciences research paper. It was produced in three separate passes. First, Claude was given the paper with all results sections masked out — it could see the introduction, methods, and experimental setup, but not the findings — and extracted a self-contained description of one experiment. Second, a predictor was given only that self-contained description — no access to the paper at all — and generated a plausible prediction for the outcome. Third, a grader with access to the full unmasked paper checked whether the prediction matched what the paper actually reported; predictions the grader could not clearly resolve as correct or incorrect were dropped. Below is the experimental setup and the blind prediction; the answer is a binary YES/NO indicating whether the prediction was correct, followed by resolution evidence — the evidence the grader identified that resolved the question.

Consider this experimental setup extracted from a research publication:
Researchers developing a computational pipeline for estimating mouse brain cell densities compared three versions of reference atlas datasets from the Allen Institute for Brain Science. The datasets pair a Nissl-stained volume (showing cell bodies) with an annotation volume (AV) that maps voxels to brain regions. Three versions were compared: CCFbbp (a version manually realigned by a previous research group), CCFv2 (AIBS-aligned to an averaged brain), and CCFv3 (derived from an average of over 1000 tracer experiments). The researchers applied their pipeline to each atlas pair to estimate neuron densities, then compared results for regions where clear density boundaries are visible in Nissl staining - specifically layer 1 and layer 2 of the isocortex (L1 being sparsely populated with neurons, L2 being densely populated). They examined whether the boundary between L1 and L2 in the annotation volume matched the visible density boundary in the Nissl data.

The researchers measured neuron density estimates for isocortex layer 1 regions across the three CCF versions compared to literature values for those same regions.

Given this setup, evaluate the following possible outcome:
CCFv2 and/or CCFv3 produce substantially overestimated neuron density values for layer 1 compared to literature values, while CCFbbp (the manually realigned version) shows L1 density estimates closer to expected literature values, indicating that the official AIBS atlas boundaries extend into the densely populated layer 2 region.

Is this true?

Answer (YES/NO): YES